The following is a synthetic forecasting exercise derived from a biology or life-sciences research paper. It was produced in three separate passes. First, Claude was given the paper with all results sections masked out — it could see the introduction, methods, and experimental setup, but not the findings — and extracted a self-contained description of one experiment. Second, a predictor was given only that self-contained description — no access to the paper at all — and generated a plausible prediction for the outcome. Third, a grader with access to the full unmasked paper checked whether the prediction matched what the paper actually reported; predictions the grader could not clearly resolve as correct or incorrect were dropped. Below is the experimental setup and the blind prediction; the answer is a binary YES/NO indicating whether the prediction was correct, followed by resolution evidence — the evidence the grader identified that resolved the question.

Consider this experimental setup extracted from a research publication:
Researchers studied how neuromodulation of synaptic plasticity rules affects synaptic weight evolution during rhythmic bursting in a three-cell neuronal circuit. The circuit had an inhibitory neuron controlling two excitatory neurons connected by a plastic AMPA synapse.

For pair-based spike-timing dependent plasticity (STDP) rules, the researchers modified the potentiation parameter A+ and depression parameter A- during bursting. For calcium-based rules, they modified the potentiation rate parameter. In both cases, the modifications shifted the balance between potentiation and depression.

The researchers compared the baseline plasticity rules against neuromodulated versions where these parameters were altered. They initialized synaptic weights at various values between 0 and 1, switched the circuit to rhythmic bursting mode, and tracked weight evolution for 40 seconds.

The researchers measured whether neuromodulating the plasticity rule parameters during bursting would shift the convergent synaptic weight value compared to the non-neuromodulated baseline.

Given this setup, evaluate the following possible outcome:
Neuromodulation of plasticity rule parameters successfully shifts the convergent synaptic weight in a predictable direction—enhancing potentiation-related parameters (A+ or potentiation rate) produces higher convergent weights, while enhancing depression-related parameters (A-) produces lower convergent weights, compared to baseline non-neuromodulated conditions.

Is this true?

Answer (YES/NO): YES